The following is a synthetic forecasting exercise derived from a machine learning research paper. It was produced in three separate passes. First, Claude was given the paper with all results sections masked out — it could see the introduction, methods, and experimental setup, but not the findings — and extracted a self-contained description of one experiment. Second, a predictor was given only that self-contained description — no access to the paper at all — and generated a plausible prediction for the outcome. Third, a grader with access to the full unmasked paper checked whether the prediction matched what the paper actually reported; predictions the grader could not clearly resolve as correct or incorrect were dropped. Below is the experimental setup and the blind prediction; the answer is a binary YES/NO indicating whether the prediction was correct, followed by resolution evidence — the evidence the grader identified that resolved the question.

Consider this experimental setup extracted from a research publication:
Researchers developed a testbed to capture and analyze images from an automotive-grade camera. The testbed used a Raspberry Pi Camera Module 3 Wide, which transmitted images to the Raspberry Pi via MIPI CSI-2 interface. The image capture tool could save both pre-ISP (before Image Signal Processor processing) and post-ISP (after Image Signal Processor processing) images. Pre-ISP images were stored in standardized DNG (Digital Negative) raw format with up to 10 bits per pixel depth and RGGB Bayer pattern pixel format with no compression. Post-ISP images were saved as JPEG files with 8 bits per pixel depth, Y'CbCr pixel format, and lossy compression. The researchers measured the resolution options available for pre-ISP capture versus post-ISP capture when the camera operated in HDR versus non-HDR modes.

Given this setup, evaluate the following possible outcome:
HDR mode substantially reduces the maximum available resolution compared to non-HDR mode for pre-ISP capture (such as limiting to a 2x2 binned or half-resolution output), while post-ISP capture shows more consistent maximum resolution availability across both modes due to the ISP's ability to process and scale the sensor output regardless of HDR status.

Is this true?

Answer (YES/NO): NO